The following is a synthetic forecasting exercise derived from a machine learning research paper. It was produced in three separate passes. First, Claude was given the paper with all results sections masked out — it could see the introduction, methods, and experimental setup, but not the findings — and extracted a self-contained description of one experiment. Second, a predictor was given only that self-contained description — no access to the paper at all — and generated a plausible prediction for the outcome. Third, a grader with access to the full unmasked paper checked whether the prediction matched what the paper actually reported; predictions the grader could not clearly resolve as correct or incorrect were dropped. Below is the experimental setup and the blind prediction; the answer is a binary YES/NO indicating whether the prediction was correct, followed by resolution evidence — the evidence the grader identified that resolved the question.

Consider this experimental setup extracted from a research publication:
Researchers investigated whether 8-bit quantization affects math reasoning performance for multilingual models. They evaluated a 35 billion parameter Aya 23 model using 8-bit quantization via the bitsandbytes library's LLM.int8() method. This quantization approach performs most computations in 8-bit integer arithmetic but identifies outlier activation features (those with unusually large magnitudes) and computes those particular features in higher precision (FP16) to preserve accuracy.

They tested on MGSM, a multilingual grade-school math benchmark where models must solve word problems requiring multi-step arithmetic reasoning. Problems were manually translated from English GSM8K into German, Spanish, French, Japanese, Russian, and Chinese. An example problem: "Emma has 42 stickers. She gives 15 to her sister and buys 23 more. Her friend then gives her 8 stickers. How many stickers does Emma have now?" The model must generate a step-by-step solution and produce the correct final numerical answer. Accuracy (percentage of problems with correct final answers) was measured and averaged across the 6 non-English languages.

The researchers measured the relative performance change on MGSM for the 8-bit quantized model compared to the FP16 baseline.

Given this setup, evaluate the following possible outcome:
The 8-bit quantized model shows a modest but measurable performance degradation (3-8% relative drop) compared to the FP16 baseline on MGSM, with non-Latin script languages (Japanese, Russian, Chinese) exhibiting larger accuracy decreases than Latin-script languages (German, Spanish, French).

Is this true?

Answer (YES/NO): NO